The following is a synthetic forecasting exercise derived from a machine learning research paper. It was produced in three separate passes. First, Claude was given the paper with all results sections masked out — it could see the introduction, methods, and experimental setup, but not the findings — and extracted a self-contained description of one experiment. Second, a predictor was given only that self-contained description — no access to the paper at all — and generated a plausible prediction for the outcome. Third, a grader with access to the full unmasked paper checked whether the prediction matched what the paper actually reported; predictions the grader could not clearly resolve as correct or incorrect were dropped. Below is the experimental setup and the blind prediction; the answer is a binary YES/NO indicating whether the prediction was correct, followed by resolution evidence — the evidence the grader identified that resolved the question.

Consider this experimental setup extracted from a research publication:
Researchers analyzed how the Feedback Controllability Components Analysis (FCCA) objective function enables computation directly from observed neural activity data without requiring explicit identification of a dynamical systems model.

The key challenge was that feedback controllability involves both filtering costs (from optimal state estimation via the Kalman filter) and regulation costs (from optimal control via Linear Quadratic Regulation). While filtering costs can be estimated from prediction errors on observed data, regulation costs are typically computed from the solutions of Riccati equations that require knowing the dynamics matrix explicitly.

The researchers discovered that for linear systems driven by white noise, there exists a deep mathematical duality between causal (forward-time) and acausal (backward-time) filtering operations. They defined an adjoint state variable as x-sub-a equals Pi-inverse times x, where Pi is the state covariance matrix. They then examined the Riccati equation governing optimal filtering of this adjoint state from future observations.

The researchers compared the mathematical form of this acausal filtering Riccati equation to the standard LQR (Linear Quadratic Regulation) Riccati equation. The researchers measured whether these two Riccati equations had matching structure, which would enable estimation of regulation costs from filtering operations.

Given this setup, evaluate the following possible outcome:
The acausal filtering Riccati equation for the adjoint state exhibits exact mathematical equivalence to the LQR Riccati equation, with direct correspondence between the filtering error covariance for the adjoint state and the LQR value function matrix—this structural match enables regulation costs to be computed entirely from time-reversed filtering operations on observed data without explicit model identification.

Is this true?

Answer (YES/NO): NO